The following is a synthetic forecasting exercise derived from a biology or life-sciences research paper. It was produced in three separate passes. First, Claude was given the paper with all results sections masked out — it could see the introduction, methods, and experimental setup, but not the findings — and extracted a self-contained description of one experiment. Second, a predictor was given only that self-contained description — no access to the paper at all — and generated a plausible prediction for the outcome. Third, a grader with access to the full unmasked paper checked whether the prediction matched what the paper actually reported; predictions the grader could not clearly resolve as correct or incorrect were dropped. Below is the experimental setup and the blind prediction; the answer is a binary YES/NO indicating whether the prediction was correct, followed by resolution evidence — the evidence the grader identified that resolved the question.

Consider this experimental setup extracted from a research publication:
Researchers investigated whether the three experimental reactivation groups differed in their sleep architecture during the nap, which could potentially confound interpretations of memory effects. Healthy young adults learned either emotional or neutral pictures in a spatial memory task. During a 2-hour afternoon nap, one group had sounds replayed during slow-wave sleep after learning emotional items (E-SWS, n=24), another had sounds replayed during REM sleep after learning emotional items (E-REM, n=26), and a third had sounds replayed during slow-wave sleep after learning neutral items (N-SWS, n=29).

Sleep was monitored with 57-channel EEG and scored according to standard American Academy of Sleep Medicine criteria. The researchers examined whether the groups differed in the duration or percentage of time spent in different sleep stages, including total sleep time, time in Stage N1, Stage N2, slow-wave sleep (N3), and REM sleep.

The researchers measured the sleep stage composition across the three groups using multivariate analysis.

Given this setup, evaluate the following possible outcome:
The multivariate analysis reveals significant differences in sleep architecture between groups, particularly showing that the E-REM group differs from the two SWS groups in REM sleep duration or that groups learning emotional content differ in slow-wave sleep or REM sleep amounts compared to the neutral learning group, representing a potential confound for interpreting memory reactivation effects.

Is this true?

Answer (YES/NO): YES